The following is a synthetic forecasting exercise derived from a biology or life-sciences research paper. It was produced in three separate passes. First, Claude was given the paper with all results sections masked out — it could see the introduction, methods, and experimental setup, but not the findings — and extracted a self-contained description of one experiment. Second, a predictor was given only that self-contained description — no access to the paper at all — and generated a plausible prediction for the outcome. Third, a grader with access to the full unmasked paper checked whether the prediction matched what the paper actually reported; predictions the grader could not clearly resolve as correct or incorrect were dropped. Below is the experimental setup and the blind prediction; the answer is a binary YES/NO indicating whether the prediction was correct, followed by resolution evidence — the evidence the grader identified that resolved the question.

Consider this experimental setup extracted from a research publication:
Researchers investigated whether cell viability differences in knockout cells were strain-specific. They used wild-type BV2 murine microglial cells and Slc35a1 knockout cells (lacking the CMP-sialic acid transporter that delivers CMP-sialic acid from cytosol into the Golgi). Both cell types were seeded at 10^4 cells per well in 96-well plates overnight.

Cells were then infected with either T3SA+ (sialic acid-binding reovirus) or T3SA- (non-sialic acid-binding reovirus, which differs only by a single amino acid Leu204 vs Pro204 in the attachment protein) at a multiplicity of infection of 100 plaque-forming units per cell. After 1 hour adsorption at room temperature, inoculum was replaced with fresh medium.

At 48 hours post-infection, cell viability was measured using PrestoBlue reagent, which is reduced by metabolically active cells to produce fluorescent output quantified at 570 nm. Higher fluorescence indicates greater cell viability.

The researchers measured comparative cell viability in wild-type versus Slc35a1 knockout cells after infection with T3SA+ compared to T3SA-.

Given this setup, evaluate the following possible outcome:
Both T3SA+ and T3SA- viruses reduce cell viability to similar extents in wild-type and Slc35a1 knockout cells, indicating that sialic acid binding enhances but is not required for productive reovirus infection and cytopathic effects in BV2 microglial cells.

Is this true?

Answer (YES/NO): NO